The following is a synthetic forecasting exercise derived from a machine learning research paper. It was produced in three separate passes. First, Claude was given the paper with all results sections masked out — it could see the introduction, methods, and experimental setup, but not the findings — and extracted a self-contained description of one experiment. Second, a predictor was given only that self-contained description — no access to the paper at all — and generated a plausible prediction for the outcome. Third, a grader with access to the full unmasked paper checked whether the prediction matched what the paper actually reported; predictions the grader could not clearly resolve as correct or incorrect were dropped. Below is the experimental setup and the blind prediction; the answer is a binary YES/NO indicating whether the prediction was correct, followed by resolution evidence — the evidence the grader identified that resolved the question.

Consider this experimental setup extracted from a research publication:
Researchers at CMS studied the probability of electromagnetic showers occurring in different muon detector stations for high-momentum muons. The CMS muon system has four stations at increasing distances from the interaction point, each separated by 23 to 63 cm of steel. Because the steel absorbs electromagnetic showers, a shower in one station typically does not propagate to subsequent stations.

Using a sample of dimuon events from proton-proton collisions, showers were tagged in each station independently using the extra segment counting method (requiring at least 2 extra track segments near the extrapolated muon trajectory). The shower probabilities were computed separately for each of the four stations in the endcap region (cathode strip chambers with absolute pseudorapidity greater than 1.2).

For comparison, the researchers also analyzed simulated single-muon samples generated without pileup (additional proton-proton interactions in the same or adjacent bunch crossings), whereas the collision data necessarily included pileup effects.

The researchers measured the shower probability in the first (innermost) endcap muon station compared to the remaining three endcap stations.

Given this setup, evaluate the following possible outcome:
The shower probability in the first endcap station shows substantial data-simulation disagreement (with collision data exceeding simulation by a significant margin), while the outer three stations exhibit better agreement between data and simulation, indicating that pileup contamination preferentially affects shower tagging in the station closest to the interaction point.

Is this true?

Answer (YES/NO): YES